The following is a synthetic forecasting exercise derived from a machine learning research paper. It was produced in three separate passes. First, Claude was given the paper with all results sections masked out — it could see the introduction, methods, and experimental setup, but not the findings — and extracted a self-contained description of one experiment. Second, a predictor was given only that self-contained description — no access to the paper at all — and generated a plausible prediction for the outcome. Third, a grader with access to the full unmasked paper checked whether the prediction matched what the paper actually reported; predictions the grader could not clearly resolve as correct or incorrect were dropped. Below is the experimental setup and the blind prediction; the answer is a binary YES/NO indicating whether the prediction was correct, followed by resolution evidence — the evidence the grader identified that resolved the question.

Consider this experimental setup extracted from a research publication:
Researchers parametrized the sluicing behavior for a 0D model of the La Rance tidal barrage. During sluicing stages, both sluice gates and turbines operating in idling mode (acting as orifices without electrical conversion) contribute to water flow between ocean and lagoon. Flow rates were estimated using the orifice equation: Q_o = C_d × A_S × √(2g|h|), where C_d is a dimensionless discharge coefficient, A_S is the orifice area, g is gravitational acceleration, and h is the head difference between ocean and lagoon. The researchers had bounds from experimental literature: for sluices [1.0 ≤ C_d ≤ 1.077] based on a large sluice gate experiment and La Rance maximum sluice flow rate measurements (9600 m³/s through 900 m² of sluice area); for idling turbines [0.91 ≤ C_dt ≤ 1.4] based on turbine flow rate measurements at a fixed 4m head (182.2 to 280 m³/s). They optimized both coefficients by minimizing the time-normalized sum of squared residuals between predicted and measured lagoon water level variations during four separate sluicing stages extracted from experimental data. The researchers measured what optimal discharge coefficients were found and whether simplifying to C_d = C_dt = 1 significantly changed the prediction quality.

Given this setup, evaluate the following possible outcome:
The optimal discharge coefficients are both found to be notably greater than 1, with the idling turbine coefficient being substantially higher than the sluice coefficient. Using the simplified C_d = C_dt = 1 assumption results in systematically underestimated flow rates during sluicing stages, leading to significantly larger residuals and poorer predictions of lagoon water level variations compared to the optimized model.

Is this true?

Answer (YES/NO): NO